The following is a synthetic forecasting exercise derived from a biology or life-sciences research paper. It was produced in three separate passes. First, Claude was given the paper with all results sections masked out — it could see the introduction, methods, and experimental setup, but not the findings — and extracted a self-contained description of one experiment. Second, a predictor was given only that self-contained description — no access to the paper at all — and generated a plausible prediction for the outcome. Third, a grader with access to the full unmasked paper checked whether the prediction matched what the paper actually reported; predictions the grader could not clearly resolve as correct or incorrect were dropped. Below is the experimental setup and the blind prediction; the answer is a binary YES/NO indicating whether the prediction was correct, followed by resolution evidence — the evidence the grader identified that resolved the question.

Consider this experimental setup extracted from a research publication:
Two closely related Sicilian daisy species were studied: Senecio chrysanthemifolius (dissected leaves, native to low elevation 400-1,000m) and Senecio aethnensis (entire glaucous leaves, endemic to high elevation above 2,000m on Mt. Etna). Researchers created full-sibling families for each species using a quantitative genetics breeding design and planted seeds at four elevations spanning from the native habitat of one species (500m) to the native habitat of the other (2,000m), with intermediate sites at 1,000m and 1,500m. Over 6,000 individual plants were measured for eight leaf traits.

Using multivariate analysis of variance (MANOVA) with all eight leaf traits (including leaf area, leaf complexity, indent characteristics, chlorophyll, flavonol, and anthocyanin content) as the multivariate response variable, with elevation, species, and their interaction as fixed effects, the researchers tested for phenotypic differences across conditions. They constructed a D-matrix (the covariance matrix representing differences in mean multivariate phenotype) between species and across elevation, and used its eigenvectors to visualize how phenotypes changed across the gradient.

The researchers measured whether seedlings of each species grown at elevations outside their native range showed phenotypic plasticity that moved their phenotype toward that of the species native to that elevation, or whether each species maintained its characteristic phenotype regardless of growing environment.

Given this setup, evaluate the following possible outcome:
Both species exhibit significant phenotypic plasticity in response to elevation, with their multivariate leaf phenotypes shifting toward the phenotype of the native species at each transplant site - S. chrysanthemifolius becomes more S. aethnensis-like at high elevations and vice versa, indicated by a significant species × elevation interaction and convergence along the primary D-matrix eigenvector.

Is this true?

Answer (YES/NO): NO